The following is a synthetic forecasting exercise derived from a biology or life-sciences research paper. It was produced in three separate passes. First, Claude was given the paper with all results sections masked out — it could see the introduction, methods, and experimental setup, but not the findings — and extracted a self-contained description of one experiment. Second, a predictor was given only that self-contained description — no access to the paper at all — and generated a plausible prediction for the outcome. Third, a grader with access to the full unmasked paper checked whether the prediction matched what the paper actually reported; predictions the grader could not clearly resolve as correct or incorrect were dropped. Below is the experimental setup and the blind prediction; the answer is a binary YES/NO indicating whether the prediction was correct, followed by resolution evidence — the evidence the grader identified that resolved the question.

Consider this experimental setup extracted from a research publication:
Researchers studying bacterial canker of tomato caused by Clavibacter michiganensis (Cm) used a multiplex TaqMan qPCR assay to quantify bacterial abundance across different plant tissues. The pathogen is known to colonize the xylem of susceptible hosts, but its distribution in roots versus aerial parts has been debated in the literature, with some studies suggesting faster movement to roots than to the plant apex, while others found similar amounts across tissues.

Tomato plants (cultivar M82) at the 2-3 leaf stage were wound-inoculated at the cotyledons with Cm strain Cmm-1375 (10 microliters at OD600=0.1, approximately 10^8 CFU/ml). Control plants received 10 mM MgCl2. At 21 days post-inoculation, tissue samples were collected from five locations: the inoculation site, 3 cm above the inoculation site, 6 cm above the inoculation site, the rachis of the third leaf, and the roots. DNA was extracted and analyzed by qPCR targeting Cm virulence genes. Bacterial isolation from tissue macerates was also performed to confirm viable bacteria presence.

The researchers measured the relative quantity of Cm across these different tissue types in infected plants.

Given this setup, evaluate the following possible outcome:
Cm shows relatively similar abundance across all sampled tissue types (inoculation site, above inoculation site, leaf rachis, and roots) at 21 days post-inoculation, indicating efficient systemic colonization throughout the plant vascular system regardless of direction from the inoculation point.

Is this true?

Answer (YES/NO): NO